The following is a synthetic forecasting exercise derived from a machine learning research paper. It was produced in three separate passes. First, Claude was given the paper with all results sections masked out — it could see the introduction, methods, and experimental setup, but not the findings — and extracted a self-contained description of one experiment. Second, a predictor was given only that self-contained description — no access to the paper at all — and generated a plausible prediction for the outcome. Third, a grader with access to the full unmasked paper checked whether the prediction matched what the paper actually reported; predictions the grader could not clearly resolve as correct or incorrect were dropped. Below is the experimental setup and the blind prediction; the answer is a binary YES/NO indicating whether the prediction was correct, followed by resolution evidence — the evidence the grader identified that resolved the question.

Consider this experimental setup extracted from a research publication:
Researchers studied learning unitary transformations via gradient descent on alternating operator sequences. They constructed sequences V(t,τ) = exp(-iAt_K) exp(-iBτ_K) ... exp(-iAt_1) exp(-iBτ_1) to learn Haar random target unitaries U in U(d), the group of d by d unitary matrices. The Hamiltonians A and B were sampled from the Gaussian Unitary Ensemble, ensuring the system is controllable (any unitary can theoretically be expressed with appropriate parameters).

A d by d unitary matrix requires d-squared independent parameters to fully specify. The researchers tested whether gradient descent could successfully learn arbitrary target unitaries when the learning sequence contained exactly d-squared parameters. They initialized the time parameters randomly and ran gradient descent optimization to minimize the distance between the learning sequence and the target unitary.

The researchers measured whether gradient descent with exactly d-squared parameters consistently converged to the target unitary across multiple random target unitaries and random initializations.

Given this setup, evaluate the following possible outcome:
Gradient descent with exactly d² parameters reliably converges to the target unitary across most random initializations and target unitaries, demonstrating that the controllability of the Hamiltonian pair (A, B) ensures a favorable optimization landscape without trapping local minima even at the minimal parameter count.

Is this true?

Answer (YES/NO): YES